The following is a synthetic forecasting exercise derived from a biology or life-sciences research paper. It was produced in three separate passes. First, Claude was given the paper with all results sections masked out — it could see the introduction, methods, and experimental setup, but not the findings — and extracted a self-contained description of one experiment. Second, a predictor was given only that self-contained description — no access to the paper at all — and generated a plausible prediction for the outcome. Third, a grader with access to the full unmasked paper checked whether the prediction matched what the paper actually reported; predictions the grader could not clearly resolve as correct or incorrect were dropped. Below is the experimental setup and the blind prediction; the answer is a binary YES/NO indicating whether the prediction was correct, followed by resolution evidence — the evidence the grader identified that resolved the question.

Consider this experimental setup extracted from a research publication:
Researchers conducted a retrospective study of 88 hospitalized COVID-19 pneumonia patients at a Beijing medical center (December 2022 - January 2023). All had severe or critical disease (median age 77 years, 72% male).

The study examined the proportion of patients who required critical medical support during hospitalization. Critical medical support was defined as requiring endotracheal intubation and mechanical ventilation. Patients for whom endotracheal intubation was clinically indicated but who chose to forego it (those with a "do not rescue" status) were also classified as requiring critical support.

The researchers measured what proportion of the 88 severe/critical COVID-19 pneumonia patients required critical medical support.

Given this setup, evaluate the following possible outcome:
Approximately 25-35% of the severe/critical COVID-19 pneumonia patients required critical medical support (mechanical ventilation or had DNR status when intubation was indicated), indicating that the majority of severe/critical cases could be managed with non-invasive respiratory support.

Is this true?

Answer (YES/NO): NO